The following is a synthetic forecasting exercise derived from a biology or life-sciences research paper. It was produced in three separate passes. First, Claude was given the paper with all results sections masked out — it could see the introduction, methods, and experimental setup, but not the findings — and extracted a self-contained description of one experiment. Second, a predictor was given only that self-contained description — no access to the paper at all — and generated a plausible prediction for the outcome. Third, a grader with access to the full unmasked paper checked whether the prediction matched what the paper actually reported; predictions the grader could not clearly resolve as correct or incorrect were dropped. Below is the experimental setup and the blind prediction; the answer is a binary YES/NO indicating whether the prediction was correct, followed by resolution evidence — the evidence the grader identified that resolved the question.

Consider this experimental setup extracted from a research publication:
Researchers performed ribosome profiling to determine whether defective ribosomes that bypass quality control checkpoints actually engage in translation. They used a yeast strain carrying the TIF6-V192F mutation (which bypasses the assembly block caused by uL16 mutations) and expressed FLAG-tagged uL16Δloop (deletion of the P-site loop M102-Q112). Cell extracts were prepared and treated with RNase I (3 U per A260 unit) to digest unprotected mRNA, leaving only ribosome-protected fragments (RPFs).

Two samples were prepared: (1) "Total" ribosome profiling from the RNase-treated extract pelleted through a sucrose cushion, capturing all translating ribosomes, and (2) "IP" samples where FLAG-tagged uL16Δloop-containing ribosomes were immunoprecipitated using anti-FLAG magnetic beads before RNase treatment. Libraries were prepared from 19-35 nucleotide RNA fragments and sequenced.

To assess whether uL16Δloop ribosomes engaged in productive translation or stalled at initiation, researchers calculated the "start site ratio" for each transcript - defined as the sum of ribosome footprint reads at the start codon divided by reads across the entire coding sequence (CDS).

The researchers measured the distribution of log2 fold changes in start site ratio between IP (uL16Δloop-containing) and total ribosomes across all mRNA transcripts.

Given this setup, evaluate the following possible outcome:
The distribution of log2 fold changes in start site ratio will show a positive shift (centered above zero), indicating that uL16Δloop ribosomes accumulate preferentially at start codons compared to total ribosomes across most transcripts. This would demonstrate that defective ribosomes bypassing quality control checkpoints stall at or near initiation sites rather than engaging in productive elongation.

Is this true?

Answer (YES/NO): YES